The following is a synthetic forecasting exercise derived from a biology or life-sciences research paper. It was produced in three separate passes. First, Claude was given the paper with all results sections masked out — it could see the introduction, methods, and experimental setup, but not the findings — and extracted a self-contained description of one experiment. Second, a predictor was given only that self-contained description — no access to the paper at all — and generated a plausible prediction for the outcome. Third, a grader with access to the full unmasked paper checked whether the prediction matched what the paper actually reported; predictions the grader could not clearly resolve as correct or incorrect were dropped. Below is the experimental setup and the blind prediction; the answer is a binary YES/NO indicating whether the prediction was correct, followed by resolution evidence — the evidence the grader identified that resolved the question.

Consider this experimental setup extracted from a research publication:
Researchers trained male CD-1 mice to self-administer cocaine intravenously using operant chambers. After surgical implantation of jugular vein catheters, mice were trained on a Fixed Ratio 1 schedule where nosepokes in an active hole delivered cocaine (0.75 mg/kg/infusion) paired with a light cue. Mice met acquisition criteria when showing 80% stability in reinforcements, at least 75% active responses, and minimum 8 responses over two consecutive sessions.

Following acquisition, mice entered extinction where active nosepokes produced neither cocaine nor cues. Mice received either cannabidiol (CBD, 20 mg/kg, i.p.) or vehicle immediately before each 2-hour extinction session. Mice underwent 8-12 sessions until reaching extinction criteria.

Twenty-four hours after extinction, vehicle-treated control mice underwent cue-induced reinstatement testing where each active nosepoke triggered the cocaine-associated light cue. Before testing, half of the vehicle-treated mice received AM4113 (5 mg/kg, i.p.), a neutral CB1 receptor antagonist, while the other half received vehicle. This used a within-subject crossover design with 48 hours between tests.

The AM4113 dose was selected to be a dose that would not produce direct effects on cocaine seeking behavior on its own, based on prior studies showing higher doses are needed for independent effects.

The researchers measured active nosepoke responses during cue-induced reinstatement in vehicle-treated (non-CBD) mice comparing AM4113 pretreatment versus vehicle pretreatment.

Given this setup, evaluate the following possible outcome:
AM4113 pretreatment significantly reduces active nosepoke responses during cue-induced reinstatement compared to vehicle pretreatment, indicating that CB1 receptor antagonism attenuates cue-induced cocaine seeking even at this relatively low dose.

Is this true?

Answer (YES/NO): NO